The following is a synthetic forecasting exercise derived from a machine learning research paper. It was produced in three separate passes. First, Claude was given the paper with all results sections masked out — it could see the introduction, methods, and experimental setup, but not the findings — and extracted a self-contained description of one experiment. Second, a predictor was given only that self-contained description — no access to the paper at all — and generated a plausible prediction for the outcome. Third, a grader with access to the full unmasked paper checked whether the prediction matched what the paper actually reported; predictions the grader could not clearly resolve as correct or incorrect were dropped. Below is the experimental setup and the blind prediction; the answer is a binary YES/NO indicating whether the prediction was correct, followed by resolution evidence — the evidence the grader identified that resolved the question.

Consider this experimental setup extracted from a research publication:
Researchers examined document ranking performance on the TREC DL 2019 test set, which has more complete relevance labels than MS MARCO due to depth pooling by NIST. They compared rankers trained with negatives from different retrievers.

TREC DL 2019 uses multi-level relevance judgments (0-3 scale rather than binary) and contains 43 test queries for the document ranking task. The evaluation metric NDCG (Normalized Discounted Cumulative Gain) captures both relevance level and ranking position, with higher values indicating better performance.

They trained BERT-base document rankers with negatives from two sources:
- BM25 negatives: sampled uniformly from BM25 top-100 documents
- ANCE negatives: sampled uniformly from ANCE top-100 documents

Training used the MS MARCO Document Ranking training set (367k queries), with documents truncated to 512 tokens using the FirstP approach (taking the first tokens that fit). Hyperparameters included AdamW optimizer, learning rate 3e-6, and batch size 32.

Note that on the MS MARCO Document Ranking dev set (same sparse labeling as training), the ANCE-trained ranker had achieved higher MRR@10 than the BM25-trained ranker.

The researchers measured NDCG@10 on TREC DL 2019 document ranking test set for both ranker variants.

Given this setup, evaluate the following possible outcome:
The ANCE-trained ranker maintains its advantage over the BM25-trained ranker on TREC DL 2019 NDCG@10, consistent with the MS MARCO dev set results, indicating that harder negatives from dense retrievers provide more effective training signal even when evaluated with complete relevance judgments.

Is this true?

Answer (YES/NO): NO